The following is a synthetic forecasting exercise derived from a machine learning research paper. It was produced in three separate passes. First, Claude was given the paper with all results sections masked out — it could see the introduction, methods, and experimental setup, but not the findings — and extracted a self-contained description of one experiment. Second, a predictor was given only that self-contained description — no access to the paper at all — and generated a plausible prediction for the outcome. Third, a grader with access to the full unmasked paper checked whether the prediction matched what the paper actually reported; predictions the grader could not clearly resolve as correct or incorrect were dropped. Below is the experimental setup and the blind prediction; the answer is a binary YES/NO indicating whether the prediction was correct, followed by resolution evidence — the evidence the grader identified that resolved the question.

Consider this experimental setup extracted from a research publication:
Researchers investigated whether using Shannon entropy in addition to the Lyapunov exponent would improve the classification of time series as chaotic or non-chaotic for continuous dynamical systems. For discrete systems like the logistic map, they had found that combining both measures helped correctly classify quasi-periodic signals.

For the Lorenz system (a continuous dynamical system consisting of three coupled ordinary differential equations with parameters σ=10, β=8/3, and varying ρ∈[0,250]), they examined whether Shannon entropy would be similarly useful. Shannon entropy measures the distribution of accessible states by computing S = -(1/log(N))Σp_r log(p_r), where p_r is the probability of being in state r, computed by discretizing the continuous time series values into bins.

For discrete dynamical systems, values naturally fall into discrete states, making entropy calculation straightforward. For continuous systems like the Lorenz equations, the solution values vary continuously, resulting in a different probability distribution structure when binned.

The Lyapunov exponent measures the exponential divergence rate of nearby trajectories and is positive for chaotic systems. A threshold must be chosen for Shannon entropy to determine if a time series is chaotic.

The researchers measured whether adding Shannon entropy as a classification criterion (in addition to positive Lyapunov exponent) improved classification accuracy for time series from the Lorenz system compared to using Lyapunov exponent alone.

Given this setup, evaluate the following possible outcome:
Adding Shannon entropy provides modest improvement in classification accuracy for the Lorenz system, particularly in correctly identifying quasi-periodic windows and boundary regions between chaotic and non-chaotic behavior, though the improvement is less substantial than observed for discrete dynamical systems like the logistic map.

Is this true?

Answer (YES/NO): NO